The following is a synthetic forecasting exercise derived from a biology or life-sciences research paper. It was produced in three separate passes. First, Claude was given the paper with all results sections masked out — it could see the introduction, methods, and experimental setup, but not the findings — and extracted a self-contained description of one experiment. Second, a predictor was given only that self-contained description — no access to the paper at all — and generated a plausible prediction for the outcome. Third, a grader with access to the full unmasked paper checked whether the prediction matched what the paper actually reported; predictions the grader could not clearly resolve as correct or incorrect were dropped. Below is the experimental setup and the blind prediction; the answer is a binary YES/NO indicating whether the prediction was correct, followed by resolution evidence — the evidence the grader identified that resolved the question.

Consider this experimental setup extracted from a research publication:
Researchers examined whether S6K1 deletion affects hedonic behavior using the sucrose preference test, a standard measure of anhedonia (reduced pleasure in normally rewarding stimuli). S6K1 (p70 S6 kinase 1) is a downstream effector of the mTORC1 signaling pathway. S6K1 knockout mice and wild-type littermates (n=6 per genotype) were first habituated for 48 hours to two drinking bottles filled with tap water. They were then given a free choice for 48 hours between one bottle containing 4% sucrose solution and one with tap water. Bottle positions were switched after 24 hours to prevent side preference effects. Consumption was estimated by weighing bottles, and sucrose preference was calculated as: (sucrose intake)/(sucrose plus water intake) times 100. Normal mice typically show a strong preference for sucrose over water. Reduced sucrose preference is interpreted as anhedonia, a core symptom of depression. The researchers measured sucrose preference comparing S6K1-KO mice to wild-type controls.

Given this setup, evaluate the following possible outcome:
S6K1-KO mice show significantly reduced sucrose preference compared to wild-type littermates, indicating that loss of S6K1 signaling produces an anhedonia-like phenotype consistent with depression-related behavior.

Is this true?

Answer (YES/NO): NO